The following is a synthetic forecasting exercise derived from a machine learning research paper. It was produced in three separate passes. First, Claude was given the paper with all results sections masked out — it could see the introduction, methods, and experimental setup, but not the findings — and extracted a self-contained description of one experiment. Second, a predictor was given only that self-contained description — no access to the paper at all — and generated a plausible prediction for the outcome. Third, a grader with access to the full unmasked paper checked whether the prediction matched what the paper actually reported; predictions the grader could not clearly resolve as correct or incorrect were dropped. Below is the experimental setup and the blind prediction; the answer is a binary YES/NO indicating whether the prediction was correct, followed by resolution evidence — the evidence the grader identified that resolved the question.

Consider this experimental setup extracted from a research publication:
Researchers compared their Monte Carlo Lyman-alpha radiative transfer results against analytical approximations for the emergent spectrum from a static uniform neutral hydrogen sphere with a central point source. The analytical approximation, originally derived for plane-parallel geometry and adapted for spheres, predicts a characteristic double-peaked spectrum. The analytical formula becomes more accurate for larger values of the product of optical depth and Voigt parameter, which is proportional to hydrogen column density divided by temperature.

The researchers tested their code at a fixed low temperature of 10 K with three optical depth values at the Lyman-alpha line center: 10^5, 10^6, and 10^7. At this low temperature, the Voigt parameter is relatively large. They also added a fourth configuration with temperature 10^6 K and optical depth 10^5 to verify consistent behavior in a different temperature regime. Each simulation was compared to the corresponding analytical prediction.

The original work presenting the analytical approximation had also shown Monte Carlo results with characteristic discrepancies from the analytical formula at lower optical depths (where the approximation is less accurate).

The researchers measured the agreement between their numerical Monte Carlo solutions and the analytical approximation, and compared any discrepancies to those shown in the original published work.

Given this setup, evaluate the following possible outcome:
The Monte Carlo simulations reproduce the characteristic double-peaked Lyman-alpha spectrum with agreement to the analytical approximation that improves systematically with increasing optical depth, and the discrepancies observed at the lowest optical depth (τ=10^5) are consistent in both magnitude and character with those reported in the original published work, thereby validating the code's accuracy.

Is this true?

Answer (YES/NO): YES